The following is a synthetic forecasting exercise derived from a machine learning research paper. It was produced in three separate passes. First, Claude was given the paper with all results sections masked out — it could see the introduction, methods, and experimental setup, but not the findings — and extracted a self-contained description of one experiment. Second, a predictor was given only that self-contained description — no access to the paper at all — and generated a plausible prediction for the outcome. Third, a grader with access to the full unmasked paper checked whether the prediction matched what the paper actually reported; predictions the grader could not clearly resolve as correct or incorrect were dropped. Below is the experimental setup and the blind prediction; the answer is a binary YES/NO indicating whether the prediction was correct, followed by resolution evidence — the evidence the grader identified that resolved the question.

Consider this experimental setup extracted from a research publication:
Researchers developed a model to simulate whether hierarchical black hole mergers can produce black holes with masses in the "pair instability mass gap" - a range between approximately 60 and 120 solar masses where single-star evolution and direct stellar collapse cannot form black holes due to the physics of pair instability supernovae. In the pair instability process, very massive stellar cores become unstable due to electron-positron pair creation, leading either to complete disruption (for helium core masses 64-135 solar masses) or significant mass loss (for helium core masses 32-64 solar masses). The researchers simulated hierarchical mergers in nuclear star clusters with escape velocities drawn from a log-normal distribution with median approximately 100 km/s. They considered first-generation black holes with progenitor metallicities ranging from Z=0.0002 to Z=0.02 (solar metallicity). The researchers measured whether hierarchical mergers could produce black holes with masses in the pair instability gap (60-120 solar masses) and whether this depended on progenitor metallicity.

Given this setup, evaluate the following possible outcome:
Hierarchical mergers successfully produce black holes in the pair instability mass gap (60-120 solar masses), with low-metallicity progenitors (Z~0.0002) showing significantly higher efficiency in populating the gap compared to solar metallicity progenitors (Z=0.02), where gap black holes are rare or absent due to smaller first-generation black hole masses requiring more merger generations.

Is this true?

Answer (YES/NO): YES